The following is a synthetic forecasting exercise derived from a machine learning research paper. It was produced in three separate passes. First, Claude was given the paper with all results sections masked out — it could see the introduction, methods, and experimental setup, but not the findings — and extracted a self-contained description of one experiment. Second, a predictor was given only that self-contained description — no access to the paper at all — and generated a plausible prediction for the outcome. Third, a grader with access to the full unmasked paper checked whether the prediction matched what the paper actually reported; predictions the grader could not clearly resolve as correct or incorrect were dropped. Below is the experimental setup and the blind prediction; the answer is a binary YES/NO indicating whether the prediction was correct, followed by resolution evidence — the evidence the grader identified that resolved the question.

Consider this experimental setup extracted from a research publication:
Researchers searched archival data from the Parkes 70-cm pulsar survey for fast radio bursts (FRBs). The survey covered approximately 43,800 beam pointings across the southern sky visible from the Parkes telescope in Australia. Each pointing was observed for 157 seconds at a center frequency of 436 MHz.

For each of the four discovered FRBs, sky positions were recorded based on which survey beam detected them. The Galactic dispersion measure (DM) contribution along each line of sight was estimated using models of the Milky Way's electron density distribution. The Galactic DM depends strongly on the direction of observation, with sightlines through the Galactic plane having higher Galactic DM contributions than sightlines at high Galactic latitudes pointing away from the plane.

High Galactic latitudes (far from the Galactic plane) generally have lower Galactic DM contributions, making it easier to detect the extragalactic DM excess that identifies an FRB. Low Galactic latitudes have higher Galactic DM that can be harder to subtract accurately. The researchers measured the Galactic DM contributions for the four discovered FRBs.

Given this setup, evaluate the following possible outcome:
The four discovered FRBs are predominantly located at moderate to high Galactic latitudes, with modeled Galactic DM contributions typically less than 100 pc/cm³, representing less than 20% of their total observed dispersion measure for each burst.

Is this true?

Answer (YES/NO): NO